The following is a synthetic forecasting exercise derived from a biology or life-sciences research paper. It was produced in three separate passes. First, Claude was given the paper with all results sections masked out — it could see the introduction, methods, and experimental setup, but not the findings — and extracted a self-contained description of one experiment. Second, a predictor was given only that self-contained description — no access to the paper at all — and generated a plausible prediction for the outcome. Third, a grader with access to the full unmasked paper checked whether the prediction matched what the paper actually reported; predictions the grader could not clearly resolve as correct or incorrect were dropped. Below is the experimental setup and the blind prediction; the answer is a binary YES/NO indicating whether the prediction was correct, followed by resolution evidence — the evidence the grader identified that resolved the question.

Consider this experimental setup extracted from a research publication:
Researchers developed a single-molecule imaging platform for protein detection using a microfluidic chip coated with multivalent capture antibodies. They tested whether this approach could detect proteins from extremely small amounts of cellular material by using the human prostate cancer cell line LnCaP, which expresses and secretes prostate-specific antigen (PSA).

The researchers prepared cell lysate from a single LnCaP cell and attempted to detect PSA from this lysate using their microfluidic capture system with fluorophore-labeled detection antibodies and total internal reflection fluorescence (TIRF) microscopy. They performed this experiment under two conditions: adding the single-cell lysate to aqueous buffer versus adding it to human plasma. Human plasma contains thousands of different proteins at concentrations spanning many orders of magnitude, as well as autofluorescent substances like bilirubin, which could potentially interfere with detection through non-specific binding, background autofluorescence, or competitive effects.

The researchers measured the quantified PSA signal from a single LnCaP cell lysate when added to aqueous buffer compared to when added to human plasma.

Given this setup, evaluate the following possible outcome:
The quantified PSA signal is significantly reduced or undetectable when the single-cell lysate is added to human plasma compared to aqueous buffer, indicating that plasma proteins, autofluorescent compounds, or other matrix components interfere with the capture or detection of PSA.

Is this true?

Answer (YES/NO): NO